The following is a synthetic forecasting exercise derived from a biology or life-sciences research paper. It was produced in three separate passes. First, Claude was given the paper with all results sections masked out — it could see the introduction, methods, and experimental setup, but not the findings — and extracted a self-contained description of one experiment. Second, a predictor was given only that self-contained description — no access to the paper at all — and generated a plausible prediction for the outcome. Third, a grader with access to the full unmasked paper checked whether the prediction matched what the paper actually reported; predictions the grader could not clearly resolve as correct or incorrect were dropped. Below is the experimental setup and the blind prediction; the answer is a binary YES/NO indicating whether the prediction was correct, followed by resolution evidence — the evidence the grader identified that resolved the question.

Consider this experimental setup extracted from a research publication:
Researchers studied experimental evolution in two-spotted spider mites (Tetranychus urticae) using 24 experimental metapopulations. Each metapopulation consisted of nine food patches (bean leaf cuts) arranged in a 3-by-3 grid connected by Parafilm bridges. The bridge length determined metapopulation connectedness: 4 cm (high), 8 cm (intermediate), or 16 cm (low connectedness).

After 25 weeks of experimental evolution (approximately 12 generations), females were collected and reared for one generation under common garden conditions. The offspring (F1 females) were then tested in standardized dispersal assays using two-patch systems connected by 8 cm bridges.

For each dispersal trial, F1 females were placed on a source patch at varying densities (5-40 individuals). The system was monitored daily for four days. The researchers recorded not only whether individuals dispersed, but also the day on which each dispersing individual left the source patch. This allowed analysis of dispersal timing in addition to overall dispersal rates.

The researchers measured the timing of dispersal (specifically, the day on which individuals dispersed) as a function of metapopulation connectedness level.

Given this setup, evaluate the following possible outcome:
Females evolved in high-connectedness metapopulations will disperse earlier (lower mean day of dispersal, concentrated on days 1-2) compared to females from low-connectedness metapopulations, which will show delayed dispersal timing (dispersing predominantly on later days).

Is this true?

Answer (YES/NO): YES